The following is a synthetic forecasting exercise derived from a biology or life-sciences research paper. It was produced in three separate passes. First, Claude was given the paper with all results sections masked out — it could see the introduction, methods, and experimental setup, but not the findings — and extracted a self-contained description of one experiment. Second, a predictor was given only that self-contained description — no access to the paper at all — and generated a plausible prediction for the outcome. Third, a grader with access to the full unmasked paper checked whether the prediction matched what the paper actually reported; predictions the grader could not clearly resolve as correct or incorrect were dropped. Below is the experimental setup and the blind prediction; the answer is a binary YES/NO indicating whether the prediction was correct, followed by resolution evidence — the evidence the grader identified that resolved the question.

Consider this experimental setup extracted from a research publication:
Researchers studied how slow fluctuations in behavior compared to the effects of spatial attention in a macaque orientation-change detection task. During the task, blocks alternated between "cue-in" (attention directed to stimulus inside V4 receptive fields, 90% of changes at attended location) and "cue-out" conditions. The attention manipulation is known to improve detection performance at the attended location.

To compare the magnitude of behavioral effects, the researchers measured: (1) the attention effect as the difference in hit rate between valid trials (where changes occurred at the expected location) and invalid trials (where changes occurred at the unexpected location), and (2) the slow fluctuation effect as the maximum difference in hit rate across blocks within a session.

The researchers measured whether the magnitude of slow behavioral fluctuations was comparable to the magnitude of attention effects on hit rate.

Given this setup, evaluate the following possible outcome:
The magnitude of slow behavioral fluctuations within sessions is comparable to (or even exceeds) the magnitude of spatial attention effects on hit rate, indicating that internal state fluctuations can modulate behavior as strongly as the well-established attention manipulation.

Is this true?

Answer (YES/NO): YES